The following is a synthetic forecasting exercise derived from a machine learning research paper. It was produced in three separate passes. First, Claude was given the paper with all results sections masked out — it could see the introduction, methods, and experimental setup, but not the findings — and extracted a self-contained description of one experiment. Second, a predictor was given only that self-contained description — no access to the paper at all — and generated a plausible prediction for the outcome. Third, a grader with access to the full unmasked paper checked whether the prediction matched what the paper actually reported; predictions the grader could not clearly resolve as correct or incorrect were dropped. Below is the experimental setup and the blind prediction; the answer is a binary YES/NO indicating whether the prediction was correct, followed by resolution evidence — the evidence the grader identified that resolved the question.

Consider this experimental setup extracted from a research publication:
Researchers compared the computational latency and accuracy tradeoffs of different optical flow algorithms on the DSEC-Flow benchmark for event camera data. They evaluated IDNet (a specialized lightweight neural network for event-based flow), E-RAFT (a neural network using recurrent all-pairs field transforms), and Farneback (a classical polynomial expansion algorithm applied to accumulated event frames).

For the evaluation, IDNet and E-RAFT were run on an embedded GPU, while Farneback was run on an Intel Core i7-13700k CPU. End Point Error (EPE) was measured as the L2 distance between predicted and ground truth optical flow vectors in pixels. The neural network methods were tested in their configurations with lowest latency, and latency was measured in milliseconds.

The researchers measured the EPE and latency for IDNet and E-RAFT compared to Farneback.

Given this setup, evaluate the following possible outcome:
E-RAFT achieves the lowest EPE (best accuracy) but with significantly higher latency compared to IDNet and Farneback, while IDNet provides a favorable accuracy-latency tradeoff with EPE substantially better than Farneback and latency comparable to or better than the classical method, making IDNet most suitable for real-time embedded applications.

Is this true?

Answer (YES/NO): NO